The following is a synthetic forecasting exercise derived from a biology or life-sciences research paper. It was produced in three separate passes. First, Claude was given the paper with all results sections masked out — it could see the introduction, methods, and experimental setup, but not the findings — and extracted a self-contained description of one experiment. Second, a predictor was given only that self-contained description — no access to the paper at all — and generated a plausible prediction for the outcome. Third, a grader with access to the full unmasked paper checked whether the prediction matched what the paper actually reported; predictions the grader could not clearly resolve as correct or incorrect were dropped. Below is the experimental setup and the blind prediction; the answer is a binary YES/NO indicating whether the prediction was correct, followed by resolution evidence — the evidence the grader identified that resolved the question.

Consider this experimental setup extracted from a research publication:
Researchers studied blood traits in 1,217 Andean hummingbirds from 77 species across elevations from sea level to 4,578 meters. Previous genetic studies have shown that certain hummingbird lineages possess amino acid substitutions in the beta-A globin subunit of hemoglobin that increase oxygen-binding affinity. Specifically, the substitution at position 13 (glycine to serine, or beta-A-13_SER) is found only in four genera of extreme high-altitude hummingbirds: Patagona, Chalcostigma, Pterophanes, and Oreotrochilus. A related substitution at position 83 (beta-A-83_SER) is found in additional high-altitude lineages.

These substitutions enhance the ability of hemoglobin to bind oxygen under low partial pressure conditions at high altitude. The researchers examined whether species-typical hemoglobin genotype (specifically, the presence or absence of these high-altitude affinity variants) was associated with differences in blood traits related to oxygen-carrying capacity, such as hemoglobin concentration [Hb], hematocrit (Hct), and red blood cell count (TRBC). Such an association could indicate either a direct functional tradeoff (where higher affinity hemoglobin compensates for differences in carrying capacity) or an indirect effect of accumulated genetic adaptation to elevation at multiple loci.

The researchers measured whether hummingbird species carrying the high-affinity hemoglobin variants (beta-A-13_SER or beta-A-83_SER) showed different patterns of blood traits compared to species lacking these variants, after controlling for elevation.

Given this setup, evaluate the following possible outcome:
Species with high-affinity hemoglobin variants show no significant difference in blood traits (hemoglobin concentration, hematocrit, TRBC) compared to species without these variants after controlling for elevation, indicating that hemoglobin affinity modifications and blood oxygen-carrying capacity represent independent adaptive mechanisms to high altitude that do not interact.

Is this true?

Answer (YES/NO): YES